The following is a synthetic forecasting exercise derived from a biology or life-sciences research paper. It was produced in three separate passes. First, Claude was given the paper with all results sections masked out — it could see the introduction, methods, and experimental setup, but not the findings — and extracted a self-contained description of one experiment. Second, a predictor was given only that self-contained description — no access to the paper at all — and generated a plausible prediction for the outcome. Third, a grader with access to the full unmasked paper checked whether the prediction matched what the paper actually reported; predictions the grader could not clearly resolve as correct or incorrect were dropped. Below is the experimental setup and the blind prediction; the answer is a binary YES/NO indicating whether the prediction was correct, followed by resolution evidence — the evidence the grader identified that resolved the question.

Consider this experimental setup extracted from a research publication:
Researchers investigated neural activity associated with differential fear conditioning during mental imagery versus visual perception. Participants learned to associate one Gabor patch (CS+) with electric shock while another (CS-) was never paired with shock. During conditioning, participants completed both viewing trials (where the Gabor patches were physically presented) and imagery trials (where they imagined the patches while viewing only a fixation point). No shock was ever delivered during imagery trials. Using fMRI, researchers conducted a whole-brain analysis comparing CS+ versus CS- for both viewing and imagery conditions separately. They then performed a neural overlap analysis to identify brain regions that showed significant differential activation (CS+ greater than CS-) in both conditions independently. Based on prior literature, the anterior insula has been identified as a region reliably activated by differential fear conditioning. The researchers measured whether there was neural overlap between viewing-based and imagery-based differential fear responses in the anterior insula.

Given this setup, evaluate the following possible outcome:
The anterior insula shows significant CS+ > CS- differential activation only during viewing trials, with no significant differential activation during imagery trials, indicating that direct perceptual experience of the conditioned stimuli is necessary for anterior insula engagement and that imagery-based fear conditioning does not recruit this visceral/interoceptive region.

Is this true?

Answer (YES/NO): NO